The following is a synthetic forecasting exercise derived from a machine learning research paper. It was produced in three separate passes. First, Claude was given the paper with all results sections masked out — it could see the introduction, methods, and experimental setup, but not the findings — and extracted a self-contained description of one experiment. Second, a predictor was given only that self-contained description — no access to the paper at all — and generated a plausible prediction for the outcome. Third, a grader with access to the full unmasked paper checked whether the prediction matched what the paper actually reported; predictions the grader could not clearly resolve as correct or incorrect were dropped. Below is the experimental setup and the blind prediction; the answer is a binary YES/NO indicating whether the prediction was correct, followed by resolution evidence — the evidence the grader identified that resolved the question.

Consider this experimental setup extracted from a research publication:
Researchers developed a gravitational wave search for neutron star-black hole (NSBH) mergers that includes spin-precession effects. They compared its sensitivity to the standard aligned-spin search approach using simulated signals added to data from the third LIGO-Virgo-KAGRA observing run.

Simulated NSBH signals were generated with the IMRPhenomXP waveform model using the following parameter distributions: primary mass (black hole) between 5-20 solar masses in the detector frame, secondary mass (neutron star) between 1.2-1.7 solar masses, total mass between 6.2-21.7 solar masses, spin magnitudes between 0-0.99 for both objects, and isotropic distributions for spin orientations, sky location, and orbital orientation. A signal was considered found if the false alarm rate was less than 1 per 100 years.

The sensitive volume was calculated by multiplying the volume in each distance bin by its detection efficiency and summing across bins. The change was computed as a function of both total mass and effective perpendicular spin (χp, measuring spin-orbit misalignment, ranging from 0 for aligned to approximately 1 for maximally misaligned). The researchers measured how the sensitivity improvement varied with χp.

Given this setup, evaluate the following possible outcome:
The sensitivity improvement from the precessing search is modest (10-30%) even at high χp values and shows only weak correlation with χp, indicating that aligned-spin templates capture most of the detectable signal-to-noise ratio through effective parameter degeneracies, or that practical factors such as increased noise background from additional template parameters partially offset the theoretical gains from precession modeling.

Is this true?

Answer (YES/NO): NO